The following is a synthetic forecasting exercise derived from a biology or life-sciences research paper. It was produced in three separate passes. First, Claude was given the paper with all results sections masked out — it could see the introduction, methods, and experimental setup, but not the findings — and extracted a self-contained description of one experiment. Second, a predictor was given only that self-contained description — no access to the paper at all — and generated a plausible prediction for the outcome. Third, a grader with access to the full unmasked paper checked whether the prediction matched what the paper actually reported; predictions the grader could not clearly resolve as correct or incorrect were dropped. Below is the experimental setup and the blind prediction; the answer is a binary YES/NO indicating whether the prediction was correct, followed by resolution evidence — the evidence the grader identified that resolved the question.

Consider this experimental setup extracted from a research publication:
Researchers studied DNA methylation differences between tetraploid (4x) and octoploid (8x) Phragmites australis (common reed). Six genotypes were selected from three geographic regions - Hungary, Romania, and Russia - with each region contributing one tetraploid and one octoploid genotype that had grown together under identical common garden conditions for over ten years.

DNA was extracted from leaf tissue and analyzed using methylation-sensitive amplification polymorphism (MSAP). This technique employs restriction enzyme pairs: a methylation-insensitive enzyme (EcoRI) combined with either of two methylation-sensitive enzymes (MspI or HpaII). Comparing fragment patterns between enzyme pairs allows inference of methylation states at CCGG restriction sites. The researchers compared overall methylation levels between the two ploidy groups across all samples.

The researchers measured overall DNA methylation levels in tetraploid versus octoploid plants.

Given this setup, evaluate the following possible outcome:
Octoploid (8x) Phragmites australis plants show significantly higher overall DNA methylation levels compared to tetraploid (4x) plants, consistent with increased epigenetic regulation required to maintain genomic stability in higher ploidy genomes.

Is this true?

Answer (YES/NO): NO